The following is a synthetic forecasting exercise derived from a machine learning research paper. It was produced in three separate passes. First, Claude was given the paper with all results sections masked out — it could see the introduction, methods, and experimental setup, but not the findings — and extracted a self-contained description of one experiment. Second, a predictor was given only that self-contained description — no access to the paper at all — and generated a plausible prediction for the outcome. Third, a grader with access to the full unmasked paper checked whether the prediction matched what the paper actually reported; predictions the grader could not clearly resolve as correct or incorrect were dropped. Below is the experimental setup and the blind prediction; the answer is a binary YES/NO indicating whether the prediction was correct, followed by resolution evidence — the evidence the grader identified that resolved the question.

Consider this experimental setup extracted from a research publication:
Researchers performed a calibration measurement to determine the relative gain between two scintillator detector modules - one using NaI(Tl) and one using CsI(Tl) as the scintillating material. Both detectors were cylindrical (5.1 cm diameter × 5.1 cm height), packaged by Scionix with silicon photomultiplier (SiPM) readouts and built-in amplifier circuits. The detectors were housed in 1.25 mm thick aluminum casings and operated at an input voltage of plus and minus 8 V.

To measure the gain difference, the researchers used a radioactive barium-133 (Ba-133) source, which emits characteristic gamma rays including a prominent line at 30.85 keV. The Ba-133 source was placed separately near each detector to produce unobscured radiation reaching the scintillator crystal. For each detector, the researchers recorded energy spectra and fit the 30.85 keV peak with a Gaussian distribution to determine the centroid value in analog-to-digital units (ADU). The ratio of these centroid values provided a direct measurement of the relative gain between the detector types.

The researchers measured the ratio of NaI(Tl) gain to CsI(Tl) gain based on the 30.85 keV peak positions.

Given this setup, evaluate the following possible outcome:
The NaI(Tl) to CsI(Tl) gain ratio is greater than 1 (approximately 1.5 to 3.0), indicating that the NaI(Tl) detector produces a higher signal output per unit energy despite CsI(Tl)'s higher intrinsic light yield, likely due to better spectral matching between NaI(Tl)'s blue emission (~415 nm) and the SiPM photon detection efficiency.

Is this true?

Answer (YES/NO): NO